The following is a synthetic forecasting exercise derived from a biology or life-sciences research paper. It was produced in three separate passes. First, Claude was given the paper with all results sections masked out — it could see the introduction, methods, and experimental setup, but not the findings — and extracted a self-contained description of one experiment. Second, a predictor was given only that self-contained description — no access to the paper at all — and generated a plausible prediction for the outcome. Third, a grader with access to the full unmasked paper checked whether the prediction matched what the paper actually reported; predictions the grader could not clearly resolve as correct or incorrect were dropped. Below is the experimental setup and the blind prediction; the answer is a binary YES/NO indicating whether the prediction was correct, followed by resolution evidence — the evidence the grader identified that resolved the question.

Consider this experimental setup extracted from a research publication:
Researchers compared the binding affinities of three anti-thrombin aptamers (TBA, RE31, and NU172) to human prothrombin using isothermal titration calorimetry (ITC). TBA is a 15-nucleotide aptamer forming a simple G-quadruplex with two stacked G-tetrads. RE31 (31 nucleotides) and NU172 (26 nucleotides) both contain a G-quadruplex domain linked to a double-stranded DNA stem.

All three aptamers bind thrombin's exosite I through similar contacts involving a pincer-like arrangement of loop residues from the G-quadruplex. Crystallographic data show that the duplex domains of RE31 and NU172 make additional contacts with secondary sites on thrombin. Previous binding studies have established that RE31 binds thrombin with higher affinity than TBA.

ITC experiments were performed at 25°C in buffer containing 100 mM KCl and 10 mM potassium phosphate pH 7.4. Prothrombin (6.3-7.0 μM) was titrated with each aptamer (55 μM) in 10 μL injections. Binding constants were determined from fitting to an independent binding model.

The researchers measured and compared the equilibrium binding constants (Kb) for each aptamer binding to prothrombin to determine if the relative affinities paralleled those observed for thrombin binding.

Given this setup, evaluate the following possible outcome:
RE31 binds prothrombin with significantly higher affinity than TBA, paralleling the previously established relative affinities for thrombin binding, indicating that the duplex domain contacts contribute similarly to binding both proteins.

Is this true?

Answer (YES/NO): NO